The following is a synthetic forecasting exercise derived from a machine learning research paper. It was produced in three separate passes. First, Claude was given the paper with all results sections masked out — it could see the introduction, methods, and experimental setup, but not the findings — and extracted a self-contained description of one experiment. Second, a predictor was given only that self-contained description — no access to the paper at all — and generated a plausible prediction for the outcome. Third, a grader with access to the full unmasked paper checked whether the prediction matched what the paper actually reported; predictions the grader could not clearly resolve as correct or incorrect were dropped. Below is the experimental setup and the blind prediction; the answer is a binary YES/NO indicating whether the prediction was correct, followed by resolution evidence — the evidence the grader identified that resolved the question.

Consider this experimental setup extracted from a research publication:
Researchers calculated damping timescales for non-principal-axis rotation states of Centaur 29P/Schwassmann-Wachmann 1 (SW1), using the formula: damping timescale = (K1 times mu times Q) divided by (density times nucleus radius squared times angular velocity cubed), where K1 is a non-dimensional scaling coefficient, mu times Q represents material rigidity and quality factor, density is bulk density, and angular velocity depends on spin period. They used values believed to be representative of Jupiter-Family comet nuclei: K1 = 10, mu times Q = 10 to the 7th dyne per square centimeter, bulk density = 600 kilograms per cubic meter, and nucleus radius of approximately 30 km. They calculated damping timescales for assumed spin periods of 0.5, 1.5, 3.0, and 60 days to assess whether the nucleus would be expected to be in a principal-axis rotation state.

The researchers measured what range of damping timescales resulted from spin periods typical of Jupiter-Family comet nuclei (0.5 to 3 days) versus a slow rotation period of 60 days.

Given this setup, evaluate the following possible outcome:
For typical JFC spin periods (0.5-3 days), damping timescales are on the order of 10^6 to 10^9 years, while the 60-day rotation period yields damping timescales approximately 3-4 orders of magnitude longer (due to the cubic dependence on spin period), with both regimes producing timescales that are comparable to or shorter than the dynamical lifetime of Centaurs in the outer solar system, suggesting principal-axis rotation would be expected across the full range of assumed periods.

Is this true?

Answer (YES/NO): NO